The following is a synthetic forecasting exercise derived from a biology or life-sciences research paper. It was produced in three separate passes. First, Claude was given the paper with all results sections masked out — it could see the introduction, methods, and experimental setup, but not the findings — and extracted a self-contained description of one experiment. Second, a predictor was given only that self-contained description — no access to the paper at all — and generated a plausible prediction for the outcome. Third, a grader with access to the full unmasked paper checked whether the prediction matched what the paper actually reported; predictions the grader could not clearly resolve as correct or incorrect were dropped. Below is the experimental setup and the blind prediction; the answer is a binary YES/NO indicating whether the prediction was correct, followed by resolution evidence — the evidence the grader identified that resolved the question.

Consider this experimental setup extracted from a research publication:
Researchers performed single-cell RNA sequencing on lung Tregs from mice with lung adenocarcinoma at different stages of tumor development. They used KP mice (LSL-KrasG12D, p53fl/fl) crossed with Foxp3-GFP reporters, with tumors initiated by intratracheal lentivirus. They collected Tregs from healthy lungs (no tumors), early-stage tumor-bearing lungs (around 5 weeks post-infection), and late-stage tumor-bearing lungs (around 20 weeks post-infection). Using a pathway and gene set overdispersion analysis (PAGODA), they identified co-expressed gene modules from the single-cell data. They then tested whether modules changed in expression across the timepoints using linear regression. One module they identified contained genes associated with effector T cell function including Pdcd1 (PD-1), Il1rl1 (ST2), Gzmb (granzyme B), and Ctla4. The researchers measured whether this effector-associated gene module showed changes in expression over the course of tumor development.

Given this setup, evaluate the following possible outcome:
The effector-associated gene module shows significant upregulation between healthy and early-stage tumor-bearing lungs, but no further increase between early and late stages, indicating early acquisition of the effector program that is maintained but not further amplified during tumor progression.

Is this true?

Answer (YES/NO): NO